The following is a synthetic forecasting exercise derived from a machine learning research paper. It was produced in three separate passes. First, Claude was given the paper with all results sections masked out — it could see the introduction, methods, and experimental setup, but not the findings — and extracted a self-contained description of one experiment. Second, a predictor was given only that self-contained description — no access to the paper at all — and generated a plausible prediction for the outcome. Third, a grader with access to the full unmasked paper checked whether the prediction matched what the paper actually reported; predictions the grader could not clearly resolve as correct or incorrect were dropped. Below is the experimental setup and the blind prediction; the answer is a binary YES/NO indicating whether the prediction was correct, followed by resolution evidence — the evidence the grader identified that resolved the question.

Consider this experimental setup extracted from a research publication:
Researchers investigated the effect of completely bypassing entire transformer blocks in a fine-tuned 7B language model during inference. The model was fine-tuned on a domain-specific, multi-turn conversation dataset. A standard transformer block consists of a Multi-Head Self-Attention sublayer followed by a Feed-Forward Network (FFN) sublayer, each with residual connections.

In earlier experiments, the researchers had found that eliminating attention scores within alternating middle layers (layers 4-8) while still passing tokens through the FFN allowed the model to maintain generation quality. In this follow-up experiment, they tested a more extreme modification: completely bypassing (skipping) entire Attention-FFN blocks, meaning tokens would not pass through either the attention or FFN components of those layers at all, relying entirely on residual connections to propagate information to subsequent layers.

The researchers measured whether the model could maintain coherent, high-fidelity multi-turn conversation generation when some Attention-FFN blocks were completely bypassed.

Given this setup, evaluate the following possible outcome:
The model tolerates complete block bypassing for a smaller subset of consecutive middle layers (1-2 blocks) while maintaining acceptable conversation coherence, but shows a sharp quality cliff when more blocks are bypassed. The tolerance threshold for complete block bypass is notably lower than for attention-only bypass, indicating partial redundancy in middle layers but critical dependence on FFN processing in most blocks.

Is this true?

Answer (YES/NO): NO